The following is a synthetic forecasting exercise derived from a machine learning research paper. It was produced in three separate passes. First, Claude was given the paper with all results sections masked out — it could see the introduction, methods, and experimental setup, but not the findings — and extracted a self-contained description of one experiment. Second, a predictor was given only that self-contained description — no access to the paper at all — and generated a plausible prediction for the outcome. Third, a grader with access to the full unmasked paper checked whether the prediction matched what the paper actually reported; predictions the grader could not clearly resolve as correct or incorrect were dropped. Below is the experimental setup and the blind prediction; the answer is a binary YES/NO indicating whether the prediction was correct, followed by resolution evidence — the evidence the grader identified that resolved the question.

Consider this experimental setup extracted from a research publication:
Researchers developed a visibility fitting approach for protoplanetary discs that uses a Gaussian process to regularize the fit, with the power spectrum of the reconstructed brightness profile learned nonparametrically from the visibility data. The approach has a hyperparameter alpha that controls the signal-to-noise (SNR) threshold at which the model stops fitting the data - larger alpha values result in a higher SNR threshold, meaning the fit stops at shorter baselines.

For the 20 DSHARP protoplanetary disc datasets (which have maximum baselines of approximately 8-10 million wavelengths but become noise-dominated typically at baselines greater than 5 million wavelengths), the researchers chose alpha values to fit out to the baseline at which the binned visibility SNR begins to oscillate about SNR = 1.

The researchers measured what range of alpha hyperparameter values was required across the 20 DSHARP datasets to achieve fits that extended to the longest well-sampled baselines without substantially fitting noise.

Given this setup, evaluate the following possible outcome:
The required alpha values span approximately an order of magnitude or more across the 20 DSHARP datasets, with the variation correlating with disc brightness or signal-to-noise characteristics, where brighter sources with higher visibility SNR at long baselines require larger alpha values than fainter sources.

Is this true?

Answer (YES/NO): NO